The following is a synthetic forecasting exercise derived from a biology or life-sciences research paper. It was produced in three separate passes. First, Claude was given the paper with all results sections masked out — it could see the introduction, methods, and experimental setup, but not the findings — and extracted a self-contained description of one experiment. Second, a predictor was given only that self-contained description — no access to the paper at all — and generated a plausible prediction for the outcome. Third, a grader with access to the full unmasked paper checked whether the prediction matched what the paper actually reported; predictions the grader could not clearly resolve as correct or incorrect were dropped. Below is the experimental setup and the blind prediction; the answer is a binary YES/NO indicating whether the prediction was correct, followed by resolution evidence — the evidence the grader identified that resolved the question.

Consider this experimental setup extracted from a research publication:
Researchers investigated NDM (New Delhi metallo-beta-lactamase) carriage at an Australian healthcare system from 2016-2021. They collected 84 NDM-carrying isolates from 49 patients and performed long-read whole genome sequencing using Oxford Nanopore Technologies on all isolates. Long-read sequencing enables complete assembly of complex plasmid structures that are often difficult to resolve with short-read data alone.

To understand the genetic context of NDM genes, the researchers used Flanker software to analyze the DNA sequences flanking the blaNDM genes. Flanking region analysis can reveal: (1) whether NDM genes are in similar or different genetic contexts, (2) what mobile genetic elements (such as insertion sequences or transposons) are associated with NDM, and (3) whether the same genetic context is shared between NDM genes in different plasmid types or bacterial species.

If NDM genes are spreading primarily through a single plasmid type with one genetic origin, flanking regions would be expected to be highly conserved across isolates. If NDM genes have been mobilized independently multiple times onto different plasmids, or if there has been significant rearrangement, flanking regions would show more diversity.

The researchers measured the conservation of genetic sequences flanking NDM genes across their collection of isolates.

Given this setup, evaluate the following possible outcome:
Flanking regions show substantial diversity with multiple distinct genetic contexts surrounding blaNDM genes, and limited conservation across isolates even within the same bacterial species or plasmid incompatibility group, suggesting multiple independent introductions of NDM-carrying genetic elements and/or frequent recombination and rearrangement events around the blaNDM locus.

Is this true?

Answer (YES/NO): NO